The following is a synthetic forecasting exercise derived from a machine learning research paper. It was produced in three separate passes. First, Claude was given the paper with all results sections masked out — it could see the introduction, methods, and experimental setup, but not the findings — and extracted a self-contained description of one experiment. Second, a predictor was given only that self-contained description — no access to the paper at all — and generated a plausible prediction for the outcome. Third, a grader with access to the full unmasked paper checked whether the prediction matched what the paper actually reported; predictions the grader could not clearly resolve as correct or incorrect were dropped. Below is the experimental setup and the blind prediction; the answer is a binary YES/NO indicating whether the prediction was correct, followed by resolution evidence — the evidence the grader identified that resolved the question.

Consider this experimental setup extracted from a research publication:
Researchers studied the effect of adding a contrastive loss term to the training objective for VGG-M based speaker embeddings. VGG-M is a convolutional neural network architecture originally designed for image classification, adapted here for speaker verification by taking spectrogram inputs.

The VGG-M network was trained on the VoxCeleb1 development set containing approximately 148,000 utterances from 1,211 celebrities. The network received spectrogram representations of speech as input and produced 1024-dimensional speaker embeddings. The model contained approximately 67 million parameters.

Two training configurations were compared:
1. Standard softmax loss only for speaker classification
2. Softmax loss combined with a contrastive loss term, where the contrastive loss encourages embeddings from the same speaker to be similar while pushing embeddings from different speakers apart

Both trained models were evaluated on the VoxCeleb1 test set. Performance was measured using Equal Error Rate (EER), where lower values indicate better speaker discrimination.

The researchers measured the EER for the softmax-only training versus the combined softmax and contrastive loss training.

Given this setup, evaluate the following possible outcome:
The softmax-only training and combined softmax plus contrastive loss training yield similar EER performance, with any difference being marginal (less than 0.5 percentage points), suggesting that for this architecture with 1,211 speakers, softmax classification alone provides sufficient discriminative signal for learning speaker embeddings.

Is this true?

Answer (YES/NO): NO